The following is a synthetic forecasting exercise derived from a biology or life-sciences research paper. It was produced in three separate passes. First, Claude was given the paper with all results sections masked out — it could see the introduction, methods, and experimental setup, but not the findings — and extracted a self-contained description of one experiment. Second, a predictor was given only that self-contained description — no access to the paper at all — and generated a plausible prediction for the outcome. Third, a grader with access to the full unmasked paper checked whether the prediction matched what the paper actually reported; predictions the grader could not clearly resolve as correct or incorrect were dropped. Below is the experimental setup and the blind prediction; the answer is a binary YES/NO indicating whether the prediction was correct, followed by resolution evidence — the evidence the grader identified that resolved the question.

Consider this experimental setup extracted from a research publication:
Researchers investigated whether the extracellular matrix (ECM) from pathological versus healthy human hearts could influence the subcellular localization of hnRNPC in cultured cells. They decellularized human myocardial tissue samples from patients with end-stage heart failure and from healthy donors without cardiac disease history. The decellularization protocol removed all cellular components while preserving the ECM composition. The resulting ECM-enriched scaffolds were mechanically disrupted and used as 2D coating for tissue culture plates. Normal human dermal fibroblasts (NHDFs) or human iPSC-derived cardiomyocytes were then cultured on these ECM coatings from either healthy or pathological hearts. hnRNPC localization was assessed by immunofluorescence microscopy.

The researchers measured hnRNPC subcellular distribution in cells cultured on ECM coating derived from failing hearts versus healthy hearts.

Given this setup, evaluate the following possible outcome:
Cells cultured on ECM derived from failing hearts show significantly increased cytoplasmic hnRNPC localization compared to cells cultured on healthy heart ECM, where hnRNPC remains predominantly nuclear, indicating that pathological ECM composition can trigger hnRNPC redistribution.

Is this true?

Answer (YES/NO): YES